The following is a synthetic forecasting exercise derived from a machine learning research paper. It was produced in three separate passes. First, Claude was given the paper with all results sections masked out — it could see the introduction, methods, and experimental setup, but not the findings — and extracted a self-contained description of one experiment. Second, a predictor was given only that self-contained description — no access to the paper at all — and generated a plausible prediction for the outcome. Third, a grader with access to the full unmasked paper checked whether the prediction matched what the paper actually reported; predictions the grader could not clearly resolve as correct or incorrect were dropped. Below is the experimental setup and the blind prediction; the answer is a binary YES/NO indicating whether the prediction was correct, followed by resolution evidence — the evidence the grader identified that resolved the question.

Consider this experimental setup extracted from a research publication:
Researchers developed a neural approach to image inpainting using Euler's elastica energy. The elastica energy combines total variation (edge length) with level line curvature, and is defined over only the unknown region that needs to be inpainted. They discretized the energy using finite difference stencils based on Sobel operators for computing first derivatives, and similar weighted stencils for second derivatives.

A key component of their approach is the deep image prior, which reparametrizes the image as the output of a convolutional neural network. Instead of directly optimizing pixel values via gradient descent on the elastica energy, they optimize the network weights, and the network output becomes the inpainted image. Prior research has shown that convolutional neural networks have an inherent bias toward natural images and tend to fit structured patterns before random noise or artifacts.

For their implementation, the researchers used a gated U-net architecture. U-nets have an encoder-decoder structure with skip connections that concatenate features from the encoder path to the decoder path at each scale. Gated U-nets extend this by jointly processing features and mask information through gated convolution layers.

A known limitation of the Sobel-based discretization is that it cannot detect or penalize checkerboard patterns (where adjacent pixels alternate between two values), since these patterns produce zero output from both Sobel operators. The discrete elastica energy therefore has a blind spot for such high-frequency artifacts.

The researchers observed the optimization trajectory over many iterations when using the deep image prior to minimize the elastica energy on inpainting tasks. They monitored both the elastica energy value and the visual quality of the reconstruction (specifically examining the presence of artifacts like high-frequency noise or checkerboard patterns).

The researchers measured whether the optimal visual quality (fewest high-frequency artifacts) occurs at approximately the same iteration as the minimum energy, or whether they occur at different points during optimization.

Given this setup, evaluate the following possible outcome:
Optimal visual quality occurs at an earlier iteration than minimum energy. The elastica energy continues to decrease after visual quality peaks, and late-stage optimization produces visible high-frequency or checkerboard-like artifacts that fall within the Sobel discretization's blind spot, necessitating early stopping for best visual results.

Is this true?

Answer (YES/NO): YES